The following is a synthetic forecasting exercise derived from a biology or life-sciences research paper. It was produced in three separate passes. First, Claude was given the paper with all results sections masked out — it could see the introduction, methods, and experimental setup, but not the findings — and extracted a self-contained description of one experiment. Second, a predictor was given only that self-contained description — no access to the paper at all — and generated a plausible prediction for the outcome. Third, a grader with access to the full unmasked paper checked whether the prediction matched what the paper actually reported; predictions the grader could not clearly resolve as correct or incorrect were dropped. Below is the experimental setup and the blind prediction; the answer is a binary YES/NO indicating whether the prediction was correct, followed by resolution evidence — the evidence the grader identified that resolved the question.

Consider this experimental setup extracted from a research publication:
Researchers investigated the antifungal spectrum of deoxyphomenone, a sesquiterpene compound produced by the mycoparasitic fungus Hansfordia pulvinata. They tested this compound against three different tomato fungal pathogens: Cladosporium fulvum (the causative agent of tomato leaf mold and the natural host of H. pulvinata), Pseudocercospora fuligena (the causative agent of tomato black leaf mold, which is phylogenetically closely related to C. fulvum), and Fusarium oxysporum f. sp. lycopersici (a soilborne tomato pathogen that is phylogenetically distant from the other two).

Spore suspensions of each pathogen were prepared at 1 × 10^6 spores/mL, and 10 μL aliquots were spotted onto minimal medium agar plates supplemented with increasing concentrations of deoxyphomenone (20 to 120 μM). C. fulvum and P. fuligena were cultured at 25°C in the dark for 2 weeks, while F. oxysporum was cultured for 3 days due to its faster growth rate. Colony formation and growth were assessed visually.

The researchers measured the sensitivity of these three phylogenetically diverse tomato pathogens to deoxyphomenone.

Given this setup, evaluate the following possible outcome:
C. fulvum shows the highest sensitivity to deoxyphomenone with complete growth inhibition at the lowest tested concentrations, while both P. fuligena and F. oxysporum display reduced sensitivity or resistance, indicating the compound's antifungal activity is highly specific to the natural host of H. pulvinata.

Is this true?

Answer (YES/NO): NO